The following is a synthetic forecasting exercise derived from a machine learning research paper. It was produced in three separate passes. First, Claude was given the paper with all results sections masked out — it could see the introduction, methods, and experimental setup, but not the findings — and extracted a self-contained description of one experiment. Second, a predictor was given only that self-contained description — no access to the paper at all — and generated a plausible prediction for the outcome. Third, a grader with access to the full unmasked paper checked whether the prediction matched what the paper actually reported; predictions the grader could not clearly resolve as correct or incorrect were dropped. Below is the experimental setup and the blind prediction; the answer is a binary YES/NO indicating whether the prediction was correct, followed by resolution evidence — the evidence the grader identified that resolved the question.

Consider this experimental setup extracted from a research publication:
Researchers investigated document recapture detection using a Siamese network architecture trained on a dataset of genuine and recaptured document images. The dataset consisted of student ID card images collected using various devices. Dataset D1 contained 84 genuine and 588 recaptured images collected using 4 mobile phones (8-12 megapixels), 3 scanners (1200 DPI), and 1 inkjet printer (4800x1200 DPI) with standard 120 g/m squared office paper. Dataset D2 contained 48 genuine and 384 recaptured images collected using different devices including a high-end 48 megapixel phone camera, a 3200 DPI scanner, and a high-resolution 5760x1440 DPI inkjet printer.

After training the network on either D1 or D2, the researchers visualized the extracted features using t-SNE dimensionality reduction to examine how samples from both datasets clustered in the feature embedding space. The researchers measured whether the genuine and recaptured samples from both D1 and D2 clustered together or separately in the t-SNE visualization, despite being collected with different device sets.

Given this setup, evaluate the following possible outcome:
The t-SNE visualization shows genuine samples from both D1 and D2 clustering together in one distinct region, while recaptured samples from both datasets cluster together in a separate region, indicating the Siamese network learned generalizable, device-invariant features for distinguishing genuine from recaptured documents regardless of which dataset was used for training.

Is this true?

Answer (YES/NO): YES